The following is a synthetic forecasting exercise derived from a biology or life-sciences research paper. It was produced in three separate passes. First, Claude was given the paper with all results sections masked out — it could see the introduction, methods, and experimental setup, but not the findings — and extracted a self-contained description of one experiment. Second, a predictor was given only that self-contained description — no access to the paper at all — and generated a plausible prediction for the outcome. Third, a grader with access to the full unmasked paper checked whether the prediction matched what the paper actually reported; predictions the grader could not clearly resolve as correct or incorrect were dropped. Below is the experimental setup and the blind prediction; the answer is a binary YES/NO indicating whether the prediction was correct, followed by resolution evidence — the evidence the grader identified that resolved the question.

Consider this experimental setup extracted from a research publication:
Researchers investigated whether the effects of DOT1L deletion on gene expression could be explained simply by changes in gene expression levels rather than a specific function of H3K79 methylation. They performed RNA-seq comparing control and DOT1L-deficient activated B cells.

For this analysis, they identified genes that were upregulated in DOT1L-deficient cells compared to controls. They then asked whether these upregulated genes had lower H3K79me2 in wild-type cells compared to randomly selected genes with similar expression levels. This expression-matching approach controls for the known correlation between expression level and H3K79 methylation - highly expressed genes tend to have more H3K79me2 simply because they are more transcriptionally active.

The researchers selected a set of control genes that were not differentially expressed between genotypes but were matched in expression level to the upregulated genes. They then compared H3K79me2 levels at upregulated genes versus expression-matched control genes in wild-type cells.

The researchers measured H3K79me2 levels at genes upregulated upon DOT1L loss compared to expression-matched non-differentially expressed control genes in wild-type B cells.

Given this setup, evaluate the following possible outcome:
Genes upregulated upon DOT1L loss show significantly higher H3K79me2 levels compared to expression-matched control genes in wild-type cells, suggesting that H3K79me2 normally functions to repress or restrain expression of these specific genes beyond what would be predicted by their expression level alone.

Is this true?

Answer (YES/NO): NO